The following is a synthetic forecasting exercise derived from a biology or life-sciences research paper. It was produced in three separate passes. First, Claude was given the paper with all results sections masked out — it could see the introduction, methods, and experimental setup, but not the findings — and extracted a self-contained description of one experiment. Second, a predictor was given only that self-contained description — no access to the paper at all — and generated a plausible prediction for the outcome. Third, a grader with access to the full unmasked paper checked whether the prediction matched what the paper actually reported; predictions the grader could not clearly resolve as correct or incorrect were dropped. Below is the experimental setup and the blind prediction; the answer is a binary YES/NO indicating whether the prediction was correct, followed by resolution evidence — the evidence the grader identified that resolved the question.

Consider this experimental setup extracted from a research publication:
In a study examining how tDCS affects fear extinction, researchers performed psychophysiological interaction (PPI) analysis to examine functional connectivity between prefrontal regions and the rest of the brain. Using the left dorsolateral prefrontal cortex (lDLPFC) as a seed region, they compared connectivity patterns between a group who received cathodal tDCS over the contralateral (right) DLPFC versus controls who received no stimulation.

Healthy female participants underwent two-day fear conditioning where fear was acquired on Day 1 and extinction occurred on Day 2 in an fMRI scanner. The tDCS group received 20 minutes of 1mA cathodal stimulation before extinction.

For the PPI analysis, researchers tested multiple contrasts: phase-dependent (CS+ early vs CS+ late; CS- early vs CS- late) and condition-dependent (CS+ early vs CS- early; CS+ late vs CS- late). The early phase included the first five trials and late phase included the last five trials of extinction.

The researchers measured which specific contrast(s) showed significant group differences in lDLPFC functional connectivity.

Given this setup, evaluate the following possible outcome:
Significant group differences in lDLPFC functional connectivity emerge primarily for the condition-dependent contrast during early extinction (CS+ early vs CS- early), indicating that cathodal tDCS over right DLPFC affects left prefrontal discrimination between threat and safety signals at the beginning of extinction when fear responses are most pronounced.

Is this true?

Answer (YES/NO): NO